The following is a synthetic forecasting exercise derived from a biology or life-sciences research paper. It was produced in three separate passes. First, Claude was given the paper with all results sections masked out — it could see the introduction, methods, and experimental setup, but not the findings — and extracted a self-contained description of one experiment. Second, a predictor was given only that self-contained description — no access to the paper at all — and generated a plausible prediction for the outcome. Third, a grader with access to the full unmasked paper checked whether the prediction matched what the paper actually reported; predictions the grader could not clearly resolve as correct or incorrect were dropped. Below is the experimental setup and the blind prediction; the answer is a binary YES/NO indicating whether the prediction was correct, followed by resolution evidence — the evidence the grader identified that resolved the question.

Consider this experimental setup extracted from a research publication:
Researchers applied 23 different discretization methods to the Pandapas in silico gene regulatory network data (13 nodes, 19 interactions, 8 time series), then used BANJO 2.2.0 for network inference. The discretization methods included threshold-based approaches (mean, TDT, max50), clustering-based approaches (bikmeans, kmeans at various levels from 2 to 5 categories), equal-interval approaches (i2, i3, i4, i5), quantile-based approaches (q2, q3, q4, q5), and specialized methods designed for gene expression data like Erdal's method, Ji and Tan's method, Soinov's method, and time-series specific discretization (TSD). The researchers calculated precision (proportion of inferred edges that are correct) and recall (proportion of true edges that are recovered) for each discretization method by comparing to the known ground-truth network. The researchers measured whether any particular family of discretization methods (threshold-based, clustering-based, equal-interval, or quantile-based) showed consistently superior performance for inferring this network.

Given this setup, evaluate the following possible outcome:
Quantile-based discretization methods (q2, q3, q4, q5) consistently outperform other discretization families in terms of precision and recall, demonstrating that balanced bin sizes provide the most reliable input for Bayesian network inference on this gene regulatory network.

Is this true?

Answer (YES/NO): NO